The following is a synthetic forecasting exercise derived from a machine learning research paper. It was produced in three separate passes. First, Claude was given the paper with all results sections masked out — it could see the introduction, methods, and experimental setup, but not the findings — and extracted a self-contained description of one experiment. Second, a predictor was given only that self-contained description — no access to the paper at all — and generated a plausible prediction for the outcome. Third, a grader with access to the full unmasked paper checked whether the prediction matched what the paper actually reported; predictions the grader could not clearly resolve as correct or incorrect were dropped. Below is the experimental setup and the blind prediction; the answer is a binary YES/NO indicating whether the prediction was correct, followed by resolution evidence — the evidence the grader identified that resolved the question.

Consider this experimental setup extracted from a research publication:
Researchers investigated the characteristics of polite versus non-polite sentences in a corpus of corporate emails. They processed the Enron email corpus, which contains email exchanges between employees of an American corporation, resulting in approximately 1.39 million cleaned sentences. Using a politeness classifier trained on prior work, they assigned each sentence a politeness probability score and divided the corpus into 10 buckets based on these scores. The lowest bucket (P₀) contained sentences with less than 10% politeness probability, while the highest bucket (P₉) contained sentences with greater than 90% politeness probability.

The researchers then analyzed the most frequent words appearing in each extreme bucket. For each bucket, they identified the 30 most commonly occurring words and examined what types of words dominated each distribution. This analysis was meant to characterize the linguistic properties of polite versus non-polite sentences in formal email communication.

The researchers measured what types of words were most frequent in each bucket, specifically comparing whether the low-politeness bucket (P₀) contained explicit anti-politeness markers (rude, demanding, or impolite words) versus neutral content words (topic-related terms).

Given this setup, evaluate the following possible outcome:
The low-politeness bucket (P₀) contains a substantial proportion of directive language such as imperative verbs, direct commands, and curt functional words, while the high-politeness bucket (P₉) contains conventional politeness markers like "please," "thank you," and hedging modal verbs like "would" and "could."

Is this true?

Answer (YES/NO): NO